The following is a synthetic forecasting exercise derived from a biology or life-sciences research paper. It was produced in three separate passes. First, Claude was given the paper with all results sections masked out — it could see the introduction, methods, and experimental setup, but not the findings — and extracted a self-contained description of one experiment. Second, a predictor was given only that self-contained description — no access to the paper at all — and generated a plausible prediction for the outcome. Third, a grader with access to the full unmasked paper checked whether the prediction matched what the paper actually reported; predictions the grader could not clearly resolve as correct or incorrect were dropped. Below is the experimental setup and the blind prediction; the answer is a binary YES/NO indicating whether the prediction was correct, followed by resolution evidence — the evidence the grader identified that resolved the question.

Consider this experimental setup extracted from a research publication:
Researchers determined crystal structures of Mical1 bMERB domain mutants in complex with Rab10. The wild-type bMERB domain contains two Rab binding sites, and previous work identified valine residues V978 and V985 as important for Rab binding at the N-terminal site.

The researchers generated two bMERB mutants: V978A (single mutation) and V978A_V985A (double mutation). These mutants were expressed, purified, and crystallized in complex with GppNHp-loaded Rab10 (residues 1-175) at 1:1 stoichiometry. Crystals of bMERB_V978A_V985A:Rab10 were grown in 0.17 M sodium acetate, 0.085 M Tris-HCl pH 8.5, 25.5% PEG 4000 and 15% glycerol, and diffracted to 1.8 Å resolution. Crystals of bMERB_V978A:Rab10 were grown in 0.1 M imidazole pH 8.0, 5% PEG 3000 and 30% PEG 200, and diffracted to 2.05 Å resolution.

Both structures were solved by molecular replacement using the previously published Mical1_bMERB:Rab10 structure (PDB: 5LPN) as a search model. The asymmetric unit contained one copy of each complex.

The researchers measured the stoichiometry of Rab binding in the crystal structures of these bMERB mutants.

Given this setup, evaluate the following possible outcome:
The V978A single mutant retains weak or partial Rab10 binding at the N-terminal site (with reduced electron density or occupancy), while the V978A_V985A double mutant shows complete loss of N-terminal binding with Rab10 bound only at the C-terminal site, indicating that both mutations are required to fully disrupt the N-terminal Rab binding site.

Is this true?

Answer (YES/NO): NO